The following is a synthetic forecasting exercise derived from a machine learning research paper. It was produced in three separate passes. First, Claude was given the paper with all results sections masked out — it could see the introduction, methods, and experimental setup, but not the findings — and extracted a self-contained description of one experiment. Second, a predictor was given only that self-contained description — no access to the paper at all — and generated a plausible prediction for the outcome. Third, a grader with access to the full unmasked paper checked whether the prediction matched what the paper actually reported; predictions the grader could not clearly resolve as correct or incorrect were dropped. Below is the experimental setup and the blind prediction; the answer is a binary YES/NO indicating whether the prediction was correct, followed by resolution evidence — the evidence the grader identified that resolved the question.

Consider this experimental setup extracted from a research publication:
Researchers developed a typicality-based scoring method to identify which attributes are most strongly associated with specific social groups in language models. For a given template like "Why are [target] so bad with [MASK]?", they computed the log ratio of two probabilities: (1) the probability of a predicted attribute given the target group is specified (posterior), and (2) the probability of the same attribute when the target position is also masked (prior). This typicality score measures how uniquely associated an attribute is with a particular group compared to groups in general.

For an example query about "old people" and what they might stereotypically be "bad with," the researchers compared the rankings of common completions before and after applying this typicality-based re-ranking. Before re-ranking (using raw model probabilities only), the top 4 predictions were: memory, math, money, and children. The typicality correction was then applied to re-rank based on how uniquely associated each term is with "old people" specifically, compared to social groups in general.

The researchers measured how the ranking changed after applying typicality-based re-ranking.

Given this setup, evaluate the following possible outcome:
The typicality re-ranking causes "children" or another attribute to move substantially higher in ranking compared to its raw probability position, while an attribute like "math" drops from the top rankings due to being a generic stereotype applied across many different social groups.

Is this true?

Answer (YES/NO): YES